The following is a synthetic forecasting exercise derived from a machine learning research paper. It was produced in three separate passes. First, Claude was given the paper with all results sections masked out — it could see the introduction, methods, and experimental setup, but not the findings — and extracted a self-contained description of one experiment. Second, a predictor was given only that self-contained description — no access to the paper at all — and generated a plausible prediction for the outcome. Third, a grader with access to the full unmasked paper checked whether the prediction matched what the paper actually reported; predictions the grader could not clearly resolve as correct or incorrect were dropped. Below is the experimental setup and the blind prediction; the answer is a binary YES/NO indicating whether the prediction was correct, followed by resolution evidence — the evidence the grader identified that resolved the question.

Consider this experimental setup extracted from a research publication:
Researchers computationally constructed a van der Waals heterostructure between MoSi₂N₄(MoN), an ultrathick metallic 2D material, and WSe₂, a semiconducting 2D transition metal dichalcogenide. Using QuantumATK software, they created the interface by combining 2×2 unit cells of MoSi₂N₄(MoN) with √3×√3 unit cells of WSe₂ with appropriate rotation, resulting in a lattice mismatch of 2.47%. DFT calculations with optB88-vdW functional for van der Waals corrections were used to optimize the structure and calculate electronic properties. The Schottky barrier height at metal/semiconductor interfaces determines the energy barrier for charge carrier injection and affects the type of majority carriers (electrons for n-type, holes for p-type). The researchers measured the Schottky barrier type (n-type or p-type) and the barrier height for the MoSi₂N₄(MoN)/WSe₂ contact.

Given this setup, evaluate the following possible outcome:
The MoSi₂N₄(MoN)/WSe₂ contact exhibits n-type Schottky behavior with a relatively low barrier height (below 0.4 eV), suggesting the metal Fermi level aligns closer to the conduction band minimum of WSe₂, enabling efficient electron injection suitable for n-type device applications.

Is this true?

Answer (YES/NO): YES